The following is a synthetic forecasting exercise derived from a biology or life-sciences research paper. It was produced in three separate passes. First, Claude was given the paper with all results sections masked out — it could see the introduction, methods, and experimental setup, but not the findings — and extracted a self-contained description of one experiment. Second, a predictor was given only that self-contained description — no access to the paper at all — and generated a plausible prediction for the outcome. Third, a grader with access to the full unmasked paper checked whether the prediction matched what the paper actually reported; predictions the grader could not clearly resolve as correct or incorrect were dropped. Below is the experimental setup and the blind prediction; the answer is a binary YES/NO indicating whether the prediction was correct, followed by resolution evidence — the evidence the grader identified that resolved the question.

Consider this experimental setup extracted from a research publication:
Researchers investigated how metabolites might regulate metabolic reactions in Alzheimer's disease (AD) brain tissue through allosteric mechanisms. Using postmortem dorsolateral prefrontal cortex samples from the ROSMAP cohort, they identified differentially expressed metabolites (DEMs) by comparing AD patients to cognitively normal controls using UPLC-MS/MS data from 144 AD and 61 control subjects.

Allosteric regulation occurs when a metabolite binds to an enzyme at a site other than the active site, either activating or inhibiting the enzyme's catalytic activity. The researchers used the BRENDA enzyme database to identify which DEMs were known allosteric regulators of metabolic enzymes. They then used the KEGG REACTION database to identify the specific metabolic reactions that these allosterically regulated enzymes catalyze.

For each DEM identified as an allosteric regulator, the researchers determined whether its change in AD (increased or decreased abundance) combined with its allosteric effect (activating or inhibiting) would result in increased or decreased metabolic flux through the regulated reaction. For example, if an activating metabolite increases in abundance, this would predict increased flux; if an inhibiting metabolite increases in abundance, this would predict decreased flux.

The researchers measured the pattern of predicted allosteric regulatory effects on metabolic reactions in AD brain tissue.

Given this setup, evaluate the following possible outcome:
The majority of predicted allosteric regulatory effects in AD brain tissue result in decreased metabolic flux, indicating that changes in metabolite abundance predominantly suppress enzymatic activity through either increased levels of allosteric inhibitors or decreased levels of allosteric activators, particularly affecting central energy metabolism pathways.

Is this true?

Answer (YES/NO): YES